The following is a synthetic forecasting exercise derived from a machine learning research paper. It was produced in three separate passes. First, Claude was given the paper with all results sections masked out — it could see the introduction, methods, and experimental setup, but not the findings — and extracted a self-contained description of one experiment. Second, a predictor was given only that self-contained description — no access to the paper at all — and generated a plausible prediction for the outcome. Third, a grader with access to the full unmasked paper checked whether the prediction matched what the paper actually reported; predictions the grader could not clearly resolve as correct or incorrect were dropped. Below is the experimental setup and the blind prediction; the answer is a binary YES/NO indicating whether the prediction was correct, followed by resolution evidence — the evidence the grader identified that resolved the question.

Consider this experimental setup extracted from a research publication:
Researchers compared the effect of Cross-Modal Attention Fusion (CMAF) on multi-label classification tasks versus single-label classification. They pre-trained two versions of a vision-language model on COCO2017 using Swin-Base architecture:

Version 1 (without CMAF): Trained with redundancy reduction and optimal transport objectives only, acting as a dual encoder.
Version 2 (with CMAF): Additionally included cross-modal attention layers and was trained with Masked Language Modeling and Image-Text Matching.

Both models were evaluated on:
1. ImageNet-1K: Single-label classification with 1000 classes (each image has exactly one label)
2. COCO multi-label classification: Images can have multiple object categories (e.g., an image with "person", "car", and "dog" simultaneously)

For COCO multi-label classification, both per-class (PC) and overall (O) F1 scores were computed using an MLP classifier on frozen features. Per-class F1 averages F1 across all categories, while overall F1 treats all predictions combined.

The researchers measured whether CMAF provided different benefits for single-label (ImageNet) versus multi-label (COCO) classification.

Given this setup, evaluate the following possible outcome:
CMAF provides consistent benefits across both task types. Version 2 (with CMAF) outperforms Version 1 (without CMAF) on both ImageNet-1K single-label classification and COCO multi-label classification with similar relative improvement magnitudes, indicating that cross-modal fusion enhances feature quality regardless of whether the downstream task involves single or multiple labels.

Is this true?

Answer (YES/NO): NO